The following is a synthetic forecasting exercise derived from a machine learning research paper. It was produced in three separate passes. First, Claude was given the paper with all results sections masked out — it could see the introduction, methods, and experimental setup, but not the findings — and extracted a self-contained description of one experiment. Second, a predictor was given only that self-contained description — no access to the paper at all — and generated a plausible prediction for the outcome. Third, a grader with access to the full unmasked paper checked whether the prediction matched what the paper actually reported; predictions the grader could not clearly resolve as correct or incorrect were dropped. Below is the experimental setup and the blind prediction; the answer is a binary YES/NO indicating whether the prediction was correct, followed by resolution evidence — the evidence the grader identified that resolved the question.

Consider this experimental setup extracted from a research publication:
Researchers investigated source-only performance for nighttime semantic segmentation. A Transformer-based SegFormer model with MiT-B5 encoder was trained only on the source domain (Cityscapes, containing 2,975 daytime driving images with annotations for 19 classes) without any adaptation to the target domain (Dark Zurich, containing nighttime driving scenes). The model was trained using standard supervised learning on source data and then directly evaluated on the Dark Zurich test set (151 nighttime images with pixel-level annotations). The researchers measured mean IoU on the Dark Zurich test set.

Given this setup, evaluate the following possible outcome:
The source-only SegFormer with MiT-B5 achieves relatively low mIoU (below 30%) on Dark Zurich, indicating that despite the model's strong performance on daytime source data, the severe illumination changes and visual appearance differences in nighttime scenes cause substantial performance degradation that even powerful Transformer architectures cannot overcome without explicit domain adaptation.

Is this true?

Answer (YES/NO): NO